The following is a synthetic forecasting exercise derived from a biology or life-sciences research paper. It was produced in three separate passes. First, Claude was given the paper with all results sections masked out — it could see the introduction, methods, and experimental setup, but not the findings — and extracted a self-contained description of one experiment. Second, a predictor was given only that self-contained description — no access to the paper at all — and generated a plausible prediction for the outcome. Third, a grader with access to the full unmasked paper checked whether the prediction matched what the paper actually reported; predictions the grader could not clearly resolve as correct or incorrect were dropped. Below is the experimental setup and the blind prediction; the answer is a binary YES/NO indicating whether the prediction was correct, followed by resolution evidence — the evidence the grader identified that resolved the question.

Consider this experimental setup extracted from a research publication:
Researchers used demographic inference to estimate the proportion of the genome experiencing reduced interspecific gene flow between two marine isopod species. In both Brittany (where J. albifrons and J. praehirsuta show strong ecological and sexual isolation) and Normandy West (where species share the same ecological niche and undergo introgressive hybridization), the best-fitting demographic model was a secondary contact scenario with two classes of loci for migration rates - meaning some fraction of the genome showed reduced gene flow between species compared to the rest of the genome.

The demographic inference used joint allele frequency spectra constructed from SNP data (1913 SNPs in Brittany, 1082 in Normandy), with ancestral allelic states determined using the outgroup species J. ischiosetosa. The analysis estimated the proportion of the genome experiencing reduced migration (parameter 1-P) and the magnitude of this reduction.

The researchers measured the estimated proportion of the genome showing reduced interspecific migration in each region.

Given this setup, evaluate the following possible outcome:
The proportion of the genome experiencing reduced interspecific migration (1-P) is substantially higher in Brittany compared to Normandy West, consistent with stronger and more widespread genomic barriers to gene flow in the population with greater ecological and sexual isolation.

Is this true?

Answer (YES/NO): YES